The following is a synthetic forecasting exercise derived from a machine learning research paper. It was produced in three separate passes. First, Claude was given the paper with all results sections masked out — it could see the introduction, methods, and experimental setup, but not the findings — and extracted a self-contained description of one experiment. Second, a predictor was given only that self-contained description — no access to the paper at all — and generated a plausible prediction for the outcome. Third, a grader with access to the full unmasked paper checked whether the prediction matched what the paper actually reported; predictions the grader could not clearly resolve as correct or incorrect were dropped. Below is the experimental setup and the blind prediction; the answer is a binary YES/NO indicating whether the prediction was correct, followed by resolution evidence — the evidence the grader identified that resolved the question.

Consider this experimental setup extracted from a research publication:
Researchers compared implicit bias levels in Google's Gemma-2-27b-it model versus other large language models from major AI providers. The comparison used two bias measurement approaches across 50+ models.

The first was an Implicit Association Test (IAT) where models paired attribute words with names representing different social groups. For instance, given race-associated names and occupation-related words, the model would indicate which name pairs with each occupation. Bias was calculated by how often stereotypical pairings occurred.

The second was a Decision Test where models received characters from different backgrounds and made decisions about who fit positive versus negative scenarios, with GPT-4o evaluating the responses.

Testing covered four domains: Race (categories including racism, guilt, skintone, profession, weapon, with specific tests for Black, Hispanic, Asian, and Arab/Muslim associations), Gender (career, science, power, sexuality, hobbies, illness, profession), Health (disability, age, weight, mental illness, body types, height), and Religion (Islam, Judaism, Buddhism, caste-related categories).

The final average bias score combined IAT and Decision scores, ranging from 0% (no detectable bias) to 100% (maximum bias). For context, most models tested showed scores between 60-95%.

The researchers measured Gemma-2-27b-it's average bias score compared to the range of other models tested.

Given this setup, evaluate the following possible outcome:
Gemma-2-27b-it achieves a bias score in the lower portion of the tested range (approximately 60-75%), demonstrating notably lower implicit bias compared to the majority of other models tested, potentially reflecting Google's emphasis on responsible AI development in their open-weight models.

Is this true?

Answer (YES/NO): NO